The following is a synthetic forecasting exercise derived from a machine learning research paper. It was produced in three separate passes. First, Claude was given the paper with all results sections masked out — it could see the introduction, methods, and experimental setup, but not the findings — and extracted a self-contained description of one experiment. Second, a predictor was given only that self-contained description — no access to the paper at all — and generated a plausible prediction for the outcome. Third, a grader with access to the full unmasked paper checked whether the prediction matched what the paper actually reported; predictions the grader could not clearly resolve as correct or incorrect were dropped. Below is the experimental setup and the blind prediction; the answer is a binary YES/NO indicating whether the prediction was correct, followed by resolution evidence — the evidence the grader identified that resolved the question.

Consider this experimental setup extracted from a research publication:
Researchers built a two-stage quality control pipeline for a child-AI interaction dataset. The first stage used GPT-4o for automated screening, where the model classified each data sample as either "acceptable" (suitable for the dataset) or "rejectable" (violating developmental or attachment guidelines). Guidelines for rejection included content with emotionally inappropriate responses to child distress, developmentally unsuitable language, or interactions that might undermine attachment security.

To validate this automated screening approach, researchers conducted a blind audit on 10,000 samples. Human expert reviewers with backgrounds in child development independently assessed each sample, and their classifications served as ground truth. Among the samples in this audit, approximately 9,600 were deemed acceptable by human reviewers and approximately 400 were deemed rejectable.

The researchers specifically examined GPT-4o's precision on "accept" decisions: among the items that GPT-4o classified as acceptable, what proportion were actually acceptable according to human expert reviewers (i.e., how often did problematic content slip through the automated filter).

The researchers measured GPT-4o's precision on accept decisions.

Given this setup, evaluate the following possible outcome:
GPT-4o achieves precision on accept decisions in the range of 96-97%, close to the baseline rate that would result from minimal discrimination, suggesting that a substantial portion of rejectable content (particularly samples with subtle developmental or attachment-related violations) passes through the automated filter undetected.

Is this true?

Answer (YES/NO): NO